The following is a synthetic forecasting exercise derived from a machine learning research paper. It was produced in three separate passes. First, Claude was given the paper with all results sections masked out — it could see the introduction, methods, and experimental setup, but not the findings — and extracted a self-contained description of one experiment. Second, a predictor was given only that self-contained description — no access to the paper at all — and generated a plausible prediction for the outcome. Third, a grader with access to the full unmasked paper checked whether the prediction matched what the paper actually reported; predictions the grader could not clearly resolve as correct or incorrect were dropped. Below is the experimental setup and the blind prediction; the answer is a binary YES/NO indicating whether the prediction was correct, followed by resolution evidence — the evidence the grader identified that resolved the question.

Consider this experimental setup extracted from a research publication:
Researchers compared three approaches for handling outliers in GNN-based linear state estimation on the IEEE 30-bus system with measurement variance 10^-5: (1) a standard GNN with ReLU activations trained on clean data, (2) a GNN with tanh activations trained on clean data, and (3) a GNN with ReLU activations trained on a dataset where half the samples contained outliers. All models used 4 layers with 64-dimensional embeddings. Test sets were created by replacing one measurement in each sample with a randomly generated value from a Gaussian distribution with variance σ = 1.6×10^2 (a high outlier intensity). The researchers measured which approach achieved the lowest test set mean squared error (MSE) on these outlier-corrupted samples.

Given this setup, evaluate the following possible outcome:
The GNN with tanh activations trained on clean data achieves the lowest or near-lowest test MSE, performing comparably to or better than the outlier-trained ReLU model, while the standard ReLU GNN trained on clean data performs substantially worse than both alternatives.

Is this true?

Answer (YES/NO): NO